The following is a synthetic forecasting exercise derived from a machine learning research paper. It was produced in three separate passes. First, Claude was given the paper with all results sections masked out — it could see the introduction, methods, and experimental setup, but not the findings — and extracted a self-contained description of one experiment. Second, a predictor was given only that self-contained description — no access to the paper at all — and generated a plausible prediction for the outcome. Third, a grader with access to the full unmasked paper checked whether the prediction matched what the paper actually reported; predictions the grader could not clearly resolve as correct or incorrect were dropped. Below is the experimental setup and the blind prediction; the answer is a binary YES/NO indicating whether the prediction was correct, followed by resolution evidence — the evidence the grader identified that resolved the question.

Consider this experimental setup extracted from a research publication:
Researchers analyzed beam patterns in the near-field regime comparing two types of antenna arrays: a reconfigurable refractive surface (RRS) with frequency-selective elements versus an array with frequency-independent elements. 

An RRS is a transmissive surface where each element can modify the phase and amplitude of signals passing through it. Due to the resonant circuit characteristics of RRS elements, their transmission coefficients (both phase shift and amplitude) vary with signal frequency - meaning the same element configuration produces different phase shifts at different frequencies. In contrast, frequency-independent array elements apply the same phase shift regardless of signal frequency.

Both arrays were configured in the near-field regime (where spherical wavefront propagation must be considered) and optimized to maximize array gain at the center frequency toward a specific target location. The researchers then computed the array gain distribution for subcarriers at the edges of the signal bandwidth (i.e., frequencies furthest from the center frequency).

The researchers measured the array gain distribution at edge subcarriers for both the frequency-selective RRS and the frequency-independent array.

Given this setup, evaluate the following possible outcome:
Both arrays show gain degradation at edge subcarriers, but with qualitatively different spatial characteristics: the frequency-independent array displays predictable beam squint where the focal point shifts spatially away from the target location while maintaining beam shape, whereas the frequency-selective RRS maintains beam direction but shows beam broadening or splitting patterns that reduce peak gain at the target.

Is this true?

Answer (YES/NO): NO